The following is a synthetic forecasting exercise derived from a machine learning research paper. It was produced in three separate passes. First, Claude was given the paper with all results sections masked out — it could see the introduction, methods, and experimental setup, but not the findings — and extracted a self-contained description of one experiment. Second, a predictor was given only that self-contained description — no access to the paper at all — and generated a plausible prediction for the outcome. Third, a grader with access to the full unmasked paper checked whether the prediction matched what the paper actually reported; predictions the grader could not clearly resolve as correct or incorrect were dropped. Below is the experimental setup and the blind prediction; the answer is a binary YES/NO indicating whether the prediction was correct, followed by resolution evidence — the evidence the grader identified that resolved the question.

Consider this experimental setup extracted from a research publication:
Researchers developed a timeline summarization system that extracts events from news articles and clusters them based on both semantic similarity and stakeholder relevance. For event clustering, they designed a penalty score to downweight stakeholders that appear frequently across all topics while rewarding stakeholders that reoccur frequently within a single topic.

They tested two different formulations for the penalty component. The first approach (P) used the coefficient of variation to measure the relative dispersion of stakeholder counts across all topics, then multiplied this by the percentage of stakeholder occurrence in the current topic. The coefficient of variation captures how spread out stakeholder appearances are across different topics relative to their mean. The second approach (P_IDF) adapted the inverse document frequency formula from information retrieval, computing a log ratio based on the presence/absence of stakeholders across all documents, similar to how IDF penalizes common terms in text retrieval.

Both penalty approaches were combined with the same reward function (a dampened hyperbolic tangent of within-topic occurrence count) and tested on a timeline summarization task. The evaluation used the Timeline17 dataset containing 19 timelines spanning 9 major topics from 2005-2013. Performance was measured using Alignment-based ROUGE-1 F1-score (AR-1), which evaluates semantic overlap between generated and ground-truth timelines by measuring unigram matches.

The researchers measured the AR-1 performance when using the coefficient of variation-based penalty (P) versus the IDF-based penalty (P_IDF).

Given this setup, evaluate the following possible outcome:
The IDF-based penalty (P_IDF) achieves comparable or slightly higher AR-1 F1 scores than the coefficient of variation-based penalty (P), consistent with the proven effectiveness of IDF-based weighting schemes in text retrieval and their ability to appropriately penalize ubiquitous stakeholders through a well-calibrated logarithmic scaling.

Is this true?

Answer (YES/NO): YES